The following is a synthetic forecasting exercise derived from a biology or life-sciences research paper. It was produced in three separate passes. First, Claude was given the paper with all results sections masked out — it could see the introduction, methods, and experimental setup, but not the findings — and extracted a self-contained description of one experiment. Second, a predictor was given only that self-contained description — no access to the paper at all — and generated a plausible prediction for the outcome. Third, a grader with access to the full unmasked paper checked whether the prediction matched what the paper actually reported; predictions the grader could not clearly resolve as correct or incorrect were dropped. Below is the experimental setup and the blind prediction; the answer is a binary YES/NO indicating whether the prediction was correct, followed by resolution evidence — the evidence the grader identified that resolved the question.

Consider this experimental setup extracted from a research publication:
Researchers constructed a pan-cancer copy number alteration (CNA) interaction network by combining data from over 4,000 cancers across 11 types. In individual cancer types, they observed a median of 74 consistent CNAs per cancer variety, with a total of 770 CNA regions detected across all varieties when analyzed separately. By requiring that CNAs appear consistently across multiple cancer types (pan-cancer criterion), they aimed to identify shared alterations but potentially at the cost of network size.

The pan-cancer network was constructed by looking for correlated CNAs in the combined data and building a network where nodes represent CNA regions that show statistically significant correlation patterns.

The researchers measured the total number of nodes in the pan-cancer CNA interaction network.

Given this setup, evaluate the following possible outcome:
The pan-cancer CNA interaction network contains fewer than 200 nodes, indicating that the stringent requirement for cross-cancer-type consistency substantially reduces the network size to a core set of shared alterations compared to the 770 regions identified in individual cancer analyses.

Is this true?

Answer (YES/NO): NO